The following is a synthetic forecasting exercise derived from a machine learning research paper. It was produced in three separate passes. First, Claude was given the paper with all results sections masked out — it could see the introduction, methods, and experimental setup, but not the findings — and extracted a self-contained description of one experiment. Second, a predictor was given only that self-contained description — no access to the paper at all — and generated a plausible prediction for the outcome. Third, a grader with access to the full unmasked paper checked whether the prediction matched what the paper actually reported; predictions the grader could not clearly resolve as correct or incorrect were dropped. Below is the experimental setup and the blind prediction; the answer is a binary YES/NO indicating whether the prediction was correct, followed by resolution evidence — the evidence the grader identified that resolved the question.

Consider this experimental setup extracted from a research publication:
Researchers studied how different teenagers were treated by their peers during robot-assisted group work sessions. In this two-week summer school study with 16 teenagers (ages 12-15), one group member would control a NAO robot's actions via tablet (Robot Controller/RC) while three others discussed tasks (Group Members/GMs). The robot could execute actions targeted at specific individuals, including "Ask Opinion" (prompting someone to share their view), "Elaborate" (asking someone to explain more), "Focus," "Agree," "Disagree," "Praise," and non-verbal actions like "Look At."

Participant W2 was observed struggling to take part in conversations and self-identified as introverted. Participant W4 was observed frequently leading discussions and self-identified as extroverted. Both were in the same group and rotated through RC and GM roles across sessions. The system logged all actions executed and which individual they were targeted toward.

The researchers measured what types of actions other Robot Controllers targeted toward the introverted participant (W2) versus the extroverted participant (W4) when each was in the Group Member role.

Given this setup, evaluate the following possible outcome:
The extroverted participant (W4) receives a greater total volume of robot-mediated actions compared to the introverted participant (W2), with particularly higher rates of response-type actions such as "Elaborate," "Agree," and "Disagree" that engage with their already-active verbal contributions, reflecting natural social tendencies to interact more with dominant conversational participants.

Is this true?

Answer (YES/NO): NO